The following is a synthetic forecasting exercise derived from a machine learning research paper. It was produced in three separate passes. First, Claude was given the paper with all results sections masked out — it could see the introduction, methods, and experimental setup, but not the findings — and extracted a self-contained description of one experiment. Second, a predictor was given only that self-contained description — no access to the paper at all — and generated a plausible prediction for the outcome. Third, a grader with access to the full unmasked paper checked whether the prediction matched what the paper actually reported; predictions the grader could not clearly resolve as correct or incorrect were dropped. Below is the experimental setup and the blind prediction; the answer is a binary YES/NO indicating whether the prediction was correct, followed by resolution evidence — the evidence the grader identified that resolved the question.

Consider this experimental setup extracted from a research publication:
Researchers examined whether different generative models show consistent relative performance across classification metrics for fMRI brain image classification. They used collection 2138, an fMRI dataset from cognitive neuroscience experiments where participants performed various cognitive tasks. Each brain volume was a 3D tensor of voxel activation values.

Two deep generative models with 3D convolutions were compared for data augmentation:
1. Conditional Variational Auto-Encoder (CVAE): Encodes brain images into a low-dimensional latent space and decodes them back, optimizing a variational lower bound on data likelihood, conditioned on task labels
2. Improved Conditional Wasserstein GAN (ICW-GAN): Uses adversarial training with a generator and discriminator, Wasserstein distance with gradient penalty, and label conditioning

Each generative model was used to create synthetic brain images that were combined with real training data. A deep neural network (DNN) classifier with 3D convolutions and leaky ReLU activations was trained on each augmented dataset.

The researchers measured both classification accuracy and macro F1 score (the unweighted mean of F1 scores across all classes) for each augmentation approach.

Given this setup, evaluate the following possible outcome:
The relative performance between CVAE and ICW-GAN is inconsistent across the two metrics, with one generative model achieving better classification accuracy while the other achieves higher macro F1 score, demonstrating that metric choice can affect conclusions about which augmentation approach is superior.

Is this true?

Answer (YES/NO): YES